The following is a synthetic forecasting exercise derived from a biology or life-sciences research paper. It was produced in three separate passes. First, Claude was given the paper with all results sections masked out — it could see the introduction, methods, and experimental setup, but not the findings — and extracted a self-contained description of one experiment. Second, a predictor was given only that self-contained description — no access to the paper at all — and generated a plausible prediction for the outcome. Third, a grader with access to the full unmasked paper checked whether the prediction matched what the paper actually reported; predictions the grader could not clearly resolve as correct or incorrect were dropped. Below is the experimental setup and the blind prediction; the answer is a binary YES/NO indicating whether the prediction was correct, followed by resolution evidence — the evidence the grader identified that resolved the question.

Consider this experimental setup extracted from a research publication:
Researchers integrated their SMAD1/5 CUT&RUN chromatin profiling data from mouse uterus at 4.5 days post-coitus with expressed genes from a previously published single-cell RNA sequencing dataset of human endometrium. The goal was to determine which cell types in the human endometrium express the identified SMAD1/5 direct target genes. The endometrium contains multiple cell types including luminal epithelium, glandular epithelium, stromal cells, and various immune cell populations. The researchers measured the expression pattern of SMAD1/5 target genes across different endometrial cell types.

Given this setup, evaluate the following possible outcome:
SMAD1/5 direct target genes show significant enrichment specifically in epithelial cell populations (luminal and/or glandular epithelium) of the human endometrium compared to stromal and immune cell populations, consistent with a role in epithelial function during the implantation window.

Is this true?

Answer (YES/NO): NO